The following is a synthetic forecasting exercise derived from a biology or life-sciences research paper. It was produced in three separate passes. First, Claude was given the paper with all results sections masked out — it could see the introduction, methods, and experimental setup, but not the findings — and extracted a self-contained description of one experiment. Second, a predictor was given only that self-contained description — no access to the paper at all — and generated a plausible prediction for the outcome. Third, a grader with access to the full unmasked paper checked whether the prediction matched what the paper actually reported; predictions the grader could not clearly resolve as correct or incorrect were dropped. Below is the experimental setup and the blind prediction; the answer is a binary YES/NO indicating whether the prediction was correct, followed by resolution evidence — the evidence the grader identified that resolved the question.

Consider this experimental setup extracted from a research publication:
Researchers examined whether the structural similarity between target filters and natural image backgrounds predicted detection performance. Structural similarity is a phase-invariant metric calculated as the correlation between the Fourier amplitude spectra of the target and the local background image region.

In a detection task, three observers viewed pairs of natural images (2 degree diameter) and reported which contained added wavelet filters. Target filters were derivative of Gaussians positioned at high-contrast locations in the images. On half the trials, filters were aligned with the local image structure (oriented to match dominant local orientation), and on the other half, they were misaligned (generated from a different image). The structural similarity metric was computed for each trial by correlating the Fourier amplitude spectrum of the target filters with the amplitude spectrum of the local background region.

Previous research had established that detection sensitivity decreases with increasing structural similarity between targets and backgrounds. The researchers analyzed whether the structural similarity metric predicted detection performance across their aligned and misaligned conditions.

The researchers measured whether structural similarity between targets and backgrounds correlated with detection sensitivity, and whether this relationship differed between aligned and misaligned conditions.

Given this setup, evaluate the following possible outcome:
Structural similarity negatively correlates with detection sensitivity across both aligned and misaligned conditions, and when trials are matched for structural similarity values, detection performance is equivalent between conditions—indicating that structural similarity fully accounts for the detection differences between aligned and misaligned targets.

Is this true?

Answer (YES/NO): NO